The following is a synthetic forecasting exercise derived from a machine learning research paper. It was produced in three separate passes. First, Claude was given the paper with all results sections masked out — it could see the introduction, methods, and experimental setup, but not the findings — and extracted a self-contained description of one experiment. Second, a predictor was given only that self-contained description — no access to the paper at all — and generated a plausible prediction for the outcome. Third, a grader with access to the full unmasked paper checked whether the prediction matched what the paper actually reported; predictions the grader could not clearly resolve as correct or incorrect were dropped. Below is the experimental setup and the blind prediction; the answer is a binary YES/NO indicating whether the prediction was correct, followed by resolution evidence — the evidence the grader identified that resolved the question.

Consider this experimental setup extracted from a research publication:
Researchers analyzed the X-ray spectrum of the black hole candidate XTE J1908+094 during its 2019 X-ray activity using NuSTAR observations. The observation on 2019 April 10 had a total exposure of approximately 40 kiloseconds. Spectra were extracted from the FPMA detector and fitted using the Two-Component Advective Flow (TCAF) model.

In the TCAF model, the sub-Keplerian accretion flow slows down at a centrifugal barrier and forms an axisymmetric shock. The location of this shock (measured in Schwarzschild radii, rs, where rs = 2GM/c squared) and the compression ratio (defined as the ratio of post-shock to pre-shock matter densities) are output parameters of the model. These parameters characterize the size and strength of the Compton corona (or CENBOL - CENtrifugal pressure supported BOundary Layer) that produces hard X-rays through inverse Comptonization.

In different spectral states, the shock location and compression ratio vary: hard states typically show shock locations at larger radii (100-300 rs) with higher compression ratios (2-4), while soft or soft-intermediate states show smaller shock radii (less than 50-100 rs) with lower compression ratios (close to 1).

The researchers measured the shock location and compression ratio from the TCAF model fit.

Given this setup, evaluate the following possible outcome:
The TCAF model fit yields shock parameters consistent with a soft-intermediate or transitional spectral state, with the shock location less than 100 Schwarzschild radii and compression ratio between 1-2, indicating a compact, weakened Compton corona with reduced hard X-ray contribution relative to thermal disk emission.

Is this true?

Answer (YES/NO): YES